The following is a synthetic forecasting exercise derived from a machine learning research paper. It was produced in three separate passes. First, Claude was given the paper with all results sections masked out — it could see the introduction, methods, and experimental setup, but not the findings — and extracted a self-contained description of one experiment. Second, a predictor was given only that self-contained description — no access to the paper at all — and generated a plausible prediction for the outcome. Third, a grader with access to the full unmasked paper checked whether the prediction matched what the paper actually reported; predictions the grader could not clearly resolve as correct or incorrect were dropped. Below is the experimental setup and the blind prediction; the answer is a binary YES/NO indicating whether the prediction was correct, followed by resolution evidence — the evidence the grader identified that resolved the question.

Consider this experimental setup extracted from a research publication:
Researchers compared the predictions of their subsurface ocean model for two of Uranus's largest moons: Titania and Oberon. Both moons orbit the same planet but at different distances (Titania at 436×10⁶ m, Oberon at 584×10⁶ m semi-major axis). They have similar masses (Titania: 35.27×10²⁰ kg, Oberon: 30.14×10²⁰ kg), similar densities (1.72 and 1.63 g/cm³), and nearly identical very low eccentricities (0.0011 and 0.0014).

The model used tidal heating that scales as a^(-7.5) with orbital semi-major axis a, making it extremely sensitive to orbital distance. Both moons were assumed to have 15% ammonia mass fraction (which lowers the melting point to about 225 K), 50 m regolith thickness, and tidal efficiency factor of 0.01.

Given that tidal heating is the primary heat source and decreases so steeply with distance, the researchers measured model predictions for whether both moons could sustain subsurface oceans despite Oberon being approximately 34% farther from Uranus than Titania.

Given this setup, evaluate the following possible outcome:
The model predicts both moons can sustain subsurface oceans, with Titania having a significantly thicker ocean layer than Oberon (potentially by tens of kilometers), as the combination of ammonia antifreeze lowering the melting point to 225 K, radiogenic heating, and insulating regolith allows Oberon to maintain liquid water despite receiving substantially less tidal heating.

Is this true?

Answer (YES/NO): YES